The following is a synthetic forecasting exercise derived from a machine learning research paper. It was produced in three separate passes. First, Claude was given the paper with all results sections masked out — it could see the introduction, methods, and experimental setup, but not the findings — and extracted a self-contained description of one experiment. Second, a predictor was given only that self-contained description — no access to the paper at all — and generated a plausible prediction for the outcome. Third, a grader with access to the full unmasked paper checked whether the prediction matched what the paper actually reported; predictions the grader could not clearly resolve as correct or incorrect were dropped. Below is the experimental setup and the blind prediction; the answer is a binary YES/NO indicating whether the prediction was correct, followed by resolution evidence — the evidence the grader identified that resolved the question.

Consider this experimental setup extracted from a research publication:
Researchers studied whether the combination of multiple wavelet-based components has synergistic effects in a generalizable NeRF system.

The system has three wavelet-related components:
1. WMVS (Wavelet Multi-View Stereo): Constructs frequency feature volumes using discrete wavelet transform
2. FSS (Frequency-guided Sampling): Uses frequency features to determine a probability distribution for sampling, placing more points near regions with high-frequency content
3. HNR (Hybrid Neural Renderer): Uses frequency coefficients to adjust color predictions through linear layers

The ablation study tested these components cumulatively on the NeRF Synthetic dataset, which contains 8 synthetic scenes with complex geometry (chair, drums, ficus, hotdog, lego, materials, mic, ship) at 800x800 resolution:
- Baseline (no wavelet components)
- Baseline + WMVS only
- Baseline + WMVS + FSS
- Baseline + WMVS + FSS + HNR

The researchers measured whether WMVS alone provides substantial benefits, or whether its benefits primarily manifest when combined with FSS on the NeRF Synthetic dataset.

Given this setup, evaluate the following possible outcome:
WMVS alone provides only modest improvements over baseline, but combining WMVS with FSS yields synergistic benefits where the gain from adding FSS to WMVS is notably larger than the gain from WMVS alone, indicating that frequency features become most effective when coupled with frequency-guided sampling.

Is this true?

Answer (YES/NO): NO